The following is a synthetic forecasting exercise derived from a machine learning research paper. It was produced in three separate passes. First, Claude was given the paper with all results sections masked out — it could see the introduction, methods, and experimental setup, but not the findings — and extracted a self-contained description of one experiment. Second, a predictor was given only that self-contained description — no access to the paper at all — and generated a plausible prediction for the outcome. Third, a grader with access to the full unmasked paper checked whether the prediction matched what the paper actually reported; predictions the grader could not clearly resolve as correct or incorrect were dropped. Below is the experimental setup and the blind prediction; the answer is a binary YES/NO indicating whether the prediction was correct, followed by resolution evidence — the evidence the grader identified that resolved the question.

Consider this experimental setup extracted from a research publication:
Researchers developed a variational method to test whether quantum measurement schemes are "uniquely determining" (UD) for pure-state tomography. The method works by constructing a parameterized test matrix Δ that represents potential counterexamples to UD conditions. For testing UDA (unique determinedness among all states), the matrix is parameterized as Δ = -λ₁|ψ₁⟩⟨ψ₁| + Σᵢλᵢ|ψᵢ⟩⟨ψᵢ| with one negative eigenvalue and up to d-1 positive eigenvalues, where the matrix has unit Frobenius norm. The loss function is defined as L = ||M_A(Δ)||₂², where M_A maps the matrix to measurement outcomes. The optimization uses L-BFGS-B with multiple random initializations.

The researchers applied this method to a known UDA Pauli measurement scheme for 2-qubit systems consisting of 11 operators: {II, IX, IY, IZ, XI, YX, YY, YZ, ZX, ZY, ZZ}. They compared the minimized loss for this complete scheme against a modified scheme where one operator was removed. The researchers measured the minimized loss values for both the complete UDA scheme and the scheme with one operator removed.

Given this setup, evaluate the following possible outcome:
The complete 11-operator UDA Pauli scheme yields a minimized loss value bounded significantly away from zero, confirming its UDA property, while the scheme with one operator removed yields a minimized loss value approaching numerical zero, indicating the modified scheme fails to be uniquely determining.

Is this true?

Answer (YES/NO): YES